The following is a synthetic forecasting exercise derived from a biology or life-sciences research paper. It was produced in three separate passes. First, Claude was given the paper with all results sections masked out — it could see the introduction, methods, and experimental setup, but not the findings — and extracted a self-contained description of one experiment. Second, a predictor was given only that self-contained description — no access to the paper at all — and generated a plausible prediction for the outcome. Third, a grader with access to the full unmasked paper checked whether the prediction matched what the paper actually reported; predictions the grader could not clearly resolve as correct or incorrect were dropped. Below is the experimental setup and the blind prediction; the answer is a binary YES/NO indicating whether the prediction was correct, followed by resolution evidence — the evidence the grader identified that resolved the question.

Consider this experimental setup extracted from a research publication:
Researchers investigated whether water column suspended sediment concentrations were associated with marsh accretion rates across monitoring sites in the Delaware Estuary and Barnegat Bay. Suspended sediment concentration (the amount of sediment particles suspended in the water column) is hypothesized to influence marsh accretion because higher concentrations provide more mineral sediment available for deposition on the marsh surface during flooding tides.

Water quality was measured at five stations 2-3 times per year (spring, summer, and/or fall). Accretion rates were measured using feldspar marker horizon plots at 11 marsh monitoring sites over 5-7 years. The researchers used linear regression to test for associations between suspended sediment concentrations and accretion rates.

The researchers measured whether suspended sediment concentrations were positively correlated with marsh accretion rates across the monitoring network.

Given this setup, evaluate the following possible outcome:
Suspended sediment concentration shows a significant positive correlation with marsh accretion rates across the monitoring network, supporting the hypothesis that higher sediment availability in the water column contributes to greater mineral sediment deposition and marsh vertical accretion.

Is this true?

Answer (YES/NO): NO